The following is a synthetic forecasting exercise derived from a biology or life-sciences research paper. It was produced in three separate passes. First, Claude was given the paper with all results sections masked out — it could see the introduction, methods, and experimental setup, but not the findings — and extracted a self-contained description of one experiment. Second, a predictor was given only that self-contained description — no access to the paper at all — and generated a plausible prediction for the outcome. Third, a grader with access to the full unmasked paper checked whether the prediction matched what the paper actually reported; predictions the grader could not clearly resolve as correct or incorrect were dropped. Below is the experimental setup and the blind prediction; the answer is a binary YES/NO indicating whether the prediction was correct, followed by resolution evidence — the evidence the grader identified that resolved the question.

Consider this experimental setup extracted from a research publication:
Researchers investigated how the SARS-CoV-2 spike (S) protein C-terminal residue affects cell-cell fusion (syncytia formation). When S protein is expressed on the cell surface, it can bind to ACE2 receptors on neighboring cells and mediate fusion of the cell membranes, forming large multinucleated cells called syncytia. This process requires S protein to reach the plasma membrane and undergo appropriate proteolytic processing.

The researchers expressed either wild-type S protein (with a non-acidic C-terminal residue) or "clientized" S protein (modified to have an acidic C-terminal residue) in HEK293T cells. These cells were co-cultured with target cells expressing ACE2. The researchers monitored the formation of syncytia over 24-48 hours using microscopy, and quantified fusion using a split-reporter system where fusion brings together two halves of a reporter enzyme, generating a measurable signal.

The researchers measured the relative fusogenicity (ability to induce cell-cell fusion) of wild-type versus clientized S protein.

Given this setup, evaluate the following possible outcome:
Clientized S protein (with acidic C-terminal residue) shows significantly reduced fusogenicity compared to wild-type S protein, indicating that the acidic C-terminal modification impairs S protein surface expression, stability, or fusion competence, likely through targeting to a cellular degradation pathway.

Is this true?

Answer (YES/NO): NO